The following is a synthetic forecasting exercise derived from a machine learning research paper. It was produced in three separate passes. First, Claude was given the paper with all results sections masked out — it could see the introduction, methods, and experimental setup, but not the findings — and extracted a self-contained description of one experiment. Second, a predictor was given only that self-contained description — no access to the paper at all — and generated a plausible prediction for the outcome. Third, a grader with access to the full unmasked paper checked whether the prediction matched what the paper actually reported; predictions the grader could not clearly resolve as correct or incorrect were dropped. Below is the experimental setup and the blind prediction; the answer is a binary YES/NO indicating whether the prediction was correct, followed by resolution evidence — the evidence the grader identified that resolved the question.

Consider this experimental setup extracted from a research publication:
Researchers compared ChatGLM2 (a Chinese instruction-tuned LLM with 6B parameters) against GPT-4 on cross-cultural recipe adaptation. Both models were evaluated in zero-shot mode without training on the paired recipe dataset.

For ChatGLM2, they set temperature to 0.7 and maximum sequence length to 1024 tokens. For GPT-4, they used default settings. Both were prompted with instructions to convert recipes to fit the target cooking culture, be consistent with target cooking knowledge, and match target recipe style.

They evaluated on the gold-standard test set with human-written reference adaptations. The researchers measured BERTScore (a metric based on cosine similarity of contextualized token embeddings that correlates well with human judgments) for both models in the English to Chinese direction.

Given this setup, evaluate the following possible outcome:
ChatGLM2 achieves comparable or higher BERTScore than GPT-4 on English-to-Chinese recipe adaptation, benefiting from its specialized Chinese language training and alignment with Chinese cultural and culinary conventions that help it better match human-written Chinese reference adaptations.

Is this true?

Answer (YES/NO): NO